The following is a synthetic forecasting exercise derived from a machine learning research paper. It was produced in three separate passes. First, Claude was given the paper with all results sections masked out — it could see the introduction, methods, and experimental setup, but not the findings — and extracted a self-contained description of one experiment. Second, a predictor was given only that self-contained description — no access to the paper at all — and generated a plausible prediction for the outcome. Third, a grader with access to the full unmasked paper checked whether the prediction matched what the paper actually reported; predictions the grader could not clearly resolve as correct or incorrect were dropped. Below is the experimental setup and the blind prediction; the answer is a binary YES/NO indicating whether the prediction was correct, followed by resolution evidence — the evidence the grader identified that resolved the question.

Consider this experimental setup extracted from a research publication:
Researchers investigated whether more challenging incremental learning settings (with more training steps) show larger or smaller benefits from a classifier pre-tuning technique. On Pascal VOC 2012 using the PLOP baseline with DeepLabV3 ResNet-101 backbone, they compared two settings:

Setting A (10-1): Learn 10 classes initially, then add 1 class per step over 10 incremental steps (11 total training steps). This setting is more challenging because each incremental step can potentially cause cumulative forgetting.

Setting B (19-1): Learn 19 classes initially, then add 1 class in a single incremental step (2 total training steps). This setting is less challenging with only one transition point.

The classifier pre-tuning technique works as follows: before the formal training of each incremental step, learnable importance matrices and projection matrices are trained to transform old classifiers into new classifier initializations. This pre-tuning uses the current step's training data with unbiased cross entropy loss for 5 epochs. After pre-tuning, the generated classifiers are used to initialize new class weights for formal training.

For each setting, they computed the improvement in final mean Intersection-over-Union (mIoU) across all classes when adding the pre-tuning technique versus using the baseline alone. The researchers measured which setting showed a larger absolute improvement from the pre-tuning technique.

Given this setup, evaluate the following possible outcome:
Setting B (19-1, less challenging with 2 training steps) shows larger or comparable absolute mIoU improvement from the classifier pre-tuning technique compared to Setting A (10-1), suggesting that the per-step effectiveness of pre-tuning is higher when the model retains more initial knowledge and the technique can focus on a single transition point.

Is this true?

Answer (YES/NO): NO